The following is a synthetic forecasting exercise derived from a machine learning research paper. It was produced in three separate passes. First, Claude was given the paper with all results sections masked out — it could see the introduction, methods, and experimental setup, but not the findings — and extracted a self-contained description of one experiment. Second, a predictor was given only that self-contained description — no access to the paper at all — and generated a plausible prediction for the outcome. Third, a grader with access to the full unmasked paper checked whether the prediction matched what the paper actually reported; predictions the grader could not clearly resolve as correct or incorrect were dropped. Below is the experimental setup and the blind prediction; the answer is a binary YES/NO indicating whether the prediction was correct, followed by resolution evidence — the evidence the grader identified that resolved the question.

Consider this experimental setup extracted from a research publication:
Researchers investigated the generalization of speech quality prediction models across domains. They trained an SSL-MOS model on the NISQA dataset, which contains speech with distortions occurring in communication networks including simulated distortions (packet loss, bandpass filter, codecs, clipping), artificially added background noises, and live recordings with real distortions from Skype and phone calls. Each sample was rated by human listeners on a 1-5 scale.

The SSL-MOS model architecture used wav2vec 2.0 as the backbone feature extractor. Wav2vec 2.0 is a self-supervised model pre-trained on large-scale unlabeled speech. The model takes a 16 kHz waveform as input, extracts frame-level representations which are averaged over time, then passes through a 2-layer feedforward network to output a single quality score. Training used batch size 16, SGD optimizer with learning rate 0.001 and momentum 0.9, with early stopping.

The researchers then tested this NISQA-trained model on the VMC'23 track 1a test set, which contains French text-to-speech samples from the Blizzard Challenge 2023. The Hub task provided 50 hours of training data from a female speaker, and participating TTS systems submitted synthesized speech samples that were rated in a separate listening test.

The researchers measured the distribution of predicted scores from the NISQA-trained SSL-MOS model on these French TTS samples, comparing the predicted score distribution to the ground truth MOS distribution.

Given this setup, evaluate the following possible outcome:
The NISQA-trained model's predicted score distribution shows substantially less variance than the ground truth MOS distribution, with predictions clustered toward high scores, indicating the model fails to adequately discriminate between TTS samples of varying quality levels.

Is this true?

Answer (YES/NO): NO